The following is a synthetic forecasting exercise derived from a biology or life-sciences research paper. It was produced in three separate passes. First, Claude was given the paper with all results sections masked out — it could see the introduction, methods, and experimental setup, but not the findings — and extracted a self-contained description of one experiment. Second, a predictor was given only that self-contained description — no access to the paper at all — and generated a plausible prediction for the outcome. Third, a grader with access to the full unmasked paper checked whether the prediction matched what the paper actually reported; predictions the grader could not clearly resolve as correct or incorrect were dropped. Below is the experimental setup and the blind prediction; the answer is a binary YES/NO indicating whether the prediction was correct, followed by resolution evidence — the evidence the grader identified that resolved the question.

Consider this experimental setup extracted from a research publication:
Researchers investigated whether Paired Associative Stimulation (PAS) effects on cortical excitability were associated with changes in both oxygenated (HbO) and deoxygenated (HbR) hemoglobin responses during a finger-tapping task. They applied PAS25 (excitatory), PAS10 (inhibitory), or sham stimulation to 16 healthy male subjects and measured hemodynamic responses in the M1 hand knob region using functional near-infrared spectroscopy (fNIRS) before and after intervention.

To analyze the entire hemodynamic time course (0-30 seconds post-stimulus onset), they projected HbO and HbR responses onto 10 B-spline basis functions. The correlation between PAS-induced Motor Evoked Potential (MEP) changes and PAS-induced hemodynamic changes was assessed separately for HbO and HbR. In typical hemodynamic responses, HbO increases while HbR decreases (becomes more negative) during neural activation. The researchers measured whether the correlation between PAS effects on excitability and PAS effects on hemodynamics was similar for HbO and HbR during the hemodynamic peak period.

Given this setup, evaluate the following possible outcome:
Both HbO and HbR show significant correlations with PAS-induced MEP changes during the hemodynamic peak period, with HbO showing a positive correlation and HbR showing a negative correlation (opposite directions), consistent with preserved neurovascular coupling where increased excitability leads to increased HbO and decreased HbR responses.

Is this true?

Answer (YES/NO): NO